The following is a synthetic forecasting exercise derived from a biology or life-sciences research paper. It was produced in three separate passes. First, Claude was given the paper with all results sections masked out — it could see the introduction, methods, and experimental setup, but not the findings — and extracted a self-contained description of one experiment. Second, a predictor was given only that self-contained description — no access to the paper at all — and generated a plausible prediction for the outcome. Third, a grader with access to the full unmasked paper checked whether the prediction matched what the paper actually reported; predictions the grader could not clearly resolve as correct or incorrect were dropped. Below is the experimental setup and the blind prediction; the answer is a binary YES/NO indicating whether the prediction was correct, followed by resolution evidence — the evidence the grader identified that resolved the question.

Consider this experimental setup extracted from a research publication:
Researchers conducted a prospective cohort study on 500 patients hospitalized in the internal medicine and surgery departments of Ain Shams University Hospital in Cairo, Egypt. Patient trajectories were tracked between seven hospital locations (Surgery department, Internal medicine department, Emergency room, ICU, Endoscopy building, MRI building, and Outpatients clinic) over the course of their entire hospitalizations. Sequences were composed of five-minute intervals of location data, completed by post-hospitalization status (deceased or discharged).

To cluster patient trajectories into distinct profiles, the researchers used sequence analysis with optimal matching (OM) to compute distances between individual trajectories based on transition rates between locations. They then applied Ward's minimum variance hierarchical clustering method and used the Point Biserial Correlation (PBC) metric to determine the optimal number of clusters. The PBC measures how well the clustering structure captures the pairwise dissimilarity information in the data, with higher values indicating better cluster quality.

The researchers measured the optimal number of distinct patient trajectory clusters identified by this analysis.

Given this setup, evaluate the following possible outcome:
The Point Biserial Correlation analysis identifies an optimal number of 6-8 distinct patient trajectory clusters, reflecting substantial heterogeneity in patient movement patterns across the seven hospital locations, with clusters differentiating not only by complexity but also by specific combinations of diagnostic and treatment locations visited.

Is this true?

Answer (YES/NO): NO